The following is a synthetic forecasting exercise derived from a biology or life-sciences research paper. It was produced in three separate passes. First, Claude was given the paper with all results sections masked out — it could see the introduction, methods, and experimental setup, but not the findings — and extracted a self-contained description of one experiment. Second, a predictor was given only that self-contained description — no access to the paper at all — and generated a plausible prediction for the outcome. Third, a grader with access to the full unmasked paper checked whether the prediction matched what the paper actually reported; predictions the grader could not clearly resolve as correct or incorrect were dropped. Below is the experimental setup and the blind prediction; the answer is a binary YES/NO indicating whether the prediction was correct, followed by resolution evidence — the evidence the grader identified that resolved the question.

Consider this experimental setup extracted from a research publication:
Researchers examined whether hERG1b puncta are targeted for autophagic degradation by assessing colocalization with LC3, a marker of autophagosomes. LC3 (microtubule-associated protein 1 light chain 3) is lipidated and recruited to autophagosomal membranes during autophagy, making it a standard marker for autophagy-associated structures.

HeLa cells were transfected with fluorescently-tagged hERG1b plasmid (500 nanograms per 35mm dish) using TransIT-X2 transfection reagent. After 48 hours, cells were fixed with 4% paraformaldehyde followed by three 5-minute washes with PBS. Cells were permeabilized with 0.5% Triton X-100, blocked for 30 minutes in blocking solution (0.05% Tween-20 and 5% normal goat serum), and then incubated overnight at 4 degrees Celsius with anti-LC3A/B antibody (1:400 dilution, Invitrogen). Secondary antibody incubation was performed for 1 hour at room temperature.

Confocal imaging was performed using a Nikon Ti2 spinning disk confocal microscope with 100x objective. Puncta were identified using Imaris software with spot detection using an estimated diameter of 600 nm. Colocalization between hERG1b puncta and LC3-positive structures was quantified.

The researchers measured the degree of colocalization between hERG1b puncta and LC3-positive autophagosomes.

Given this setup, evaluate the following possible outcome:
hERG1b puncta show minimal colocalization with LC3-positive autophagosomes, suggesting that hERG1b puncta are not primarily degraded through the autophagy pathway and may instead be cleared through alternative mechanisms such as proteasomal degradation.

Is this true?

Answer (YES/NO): NO